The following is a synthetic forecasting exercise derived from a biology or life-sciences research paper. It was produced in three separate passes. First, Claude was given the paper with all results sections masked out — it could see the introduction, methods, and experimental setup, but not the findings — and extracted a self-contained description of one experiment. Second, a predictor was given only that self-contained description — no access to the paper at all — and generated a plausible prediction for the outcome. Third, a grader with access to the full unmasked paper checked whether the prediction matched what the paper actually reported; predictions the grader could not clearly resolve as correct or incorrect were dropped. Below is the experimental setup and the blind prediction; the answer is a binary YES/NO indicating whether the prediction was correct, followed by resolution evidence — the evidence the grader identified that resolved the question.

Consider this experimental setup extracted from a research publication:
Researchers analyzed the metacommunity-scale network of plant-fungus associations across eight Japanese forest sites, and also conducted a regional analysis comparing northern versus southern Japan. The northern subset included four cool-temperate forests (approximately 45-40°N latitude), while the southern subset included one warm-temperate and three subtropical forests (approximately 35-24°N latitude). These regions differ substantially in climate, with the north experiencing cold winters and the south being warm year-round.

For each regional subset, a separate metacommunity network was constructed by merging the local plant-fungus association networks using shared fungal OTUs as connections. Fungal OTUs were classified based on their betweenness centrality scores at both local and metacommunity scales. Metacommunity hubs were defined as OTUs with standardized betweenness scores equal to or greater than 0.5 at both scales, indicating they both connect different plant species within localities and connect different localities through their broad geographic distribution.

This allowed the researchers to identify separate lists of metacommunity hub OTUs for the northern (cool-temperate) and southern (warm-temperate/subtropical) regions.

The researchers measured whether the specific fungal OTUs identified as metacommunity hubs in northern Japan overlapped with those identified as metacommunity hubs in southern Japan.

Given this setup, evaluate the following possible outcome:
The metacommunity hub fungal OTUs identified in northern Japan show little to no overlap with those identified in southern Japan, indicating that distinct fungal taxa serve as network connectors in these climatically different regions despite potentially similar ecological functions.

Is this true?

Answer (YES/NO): YES